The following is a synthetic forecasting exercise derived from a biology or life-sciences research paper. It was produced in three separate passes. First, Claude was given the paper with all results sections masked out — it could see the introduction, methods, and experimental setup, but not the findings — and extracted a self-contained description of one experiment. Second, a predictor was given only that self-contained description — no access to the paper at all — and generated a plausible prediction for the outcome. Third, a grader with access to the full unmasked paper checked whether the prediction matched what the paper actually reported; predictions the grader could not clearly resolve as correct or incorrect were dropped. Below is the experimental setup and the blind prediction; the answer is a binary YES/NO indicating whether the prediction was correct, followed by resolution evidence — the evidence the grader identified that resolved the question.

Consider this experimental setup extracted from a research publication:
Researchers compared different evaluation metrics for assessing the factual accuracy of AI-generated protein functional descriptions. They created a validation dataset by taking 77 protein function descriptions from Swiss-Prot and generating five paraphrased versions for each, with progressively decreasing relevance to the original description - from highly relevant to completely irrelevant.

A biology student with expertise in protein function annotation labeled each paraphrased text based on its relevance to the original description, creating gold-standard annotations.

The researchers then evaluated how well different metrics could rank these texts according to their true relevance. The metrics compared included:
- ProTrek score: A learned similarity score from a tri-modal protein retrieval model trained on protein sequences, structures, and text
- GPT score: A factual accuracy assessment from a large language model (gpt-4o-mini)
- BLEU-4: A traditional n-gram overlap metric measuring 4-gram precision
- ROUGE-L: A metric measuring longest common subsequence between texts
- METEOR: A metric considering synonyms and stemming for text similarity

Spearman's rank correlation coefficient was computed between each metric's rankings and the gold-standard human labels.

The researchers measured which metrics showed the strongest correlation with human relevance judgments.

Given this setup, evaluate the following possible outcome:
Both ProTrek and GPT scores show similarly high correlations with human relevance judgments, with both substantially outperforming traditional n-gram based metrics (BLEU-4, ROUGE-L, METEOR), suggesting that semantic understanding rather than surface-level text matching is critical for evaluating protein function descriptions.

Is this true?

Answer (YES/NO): NO